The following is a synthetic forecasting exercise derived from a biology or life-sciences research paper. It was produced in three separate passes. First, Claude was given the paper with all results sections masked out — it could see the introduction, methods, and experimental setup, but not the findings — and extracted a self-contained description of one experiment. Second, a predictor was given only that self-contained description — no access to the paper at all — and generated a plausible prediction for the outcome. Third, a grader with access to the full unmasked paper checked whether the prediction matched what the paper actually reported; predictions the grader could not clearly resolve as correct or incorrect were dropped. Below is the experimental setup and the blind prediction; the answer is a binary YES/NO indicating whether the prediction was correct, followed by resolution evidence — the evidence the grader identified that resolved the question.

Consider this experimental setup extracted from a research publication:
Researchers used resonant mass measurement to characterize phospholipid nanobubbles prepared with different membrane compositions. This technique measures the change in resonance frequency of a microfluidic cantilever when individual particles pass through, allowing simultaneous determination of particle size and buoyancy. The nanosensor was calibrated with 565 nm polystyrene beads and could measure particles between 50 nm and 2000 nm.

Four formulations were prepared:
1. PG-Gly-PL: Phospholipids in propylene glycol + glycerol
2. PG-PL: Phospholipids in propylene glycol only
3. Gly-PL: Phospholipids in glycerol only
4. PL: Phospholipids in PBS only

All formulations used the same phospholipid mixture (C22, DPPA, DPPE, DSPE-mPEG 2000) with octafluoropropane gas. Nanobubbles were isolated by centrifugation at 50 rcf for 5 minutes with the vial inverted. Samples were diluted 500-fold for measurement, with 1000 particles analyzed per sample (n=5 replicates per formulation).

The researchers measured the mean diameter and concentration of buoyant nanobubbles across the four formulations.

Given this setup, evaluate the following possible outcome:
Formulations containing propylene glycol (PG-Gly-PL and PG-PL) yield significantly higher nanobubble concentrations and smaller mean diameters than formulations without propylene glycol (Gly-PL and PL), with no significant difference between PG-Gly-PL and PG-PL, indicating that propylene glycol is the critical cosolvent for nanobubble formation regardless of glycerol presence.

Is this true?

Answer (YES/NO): NO